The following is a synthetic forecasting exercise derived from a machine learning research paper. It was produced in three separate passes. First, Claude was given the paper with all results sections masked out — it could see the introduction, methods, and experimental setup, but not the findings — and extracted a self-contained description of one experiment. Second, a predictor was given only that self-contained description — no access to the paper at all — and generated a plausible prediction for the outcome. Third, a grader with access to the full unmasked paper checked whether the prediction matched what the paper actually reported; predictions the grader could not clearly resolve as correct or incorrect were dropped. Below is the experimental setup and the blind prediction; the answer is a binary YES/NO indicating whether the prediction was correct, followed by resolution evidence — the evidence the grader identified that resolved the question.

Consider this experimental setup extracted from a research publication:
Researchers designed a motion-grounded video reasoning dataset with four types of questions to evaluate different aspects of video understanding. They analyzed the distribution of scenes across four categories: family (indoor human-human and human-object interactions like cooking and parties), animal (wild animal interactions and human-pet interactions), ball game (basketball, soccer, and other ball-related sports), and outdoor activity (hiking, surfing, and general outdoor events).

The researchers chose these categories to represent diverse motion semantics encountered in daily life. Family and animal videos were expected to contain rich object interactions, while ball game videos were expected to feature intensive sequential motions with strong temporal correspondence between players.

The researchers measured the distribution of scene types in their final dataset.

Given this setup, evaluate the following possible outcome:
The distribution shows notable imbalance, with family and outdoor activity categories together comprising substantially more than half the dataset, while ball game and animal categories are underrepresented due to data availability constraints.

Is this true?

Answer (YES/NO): NO